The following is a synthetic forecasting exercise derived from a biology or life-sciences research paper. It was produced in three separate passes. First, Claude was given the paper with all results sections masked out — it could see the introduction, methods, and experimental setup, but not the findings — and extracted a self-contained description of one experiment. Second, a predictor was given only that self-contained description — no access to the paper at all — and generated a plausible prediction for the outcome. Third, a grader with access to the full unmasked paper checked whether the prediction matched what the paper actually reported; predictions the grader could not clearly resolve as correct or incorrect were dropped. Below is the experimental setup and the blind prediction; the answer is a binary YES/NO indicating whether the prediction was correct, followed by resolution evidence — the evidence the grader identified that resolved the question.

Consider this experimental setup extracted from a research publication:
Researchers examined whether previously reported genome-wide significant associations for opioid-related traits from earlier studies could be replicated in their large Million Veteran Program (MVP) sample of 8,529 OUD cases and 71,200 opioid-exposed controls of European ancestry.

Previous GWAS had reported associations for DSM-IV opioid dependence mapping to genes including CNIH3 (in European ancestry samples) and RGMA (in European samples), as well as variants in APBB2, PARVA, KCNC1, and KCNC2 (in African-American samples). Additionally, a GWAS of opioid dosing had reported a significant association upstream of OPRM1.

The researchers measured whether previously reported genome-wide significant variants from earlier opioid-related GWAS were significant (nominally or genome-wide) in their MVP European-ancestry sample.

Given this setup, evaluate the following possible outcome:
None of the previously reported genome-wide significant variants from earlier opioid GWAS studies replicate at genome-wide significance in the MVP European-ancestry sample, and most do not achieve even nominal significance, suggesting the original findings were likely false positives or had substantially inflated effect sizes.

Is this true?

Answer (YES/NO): NO